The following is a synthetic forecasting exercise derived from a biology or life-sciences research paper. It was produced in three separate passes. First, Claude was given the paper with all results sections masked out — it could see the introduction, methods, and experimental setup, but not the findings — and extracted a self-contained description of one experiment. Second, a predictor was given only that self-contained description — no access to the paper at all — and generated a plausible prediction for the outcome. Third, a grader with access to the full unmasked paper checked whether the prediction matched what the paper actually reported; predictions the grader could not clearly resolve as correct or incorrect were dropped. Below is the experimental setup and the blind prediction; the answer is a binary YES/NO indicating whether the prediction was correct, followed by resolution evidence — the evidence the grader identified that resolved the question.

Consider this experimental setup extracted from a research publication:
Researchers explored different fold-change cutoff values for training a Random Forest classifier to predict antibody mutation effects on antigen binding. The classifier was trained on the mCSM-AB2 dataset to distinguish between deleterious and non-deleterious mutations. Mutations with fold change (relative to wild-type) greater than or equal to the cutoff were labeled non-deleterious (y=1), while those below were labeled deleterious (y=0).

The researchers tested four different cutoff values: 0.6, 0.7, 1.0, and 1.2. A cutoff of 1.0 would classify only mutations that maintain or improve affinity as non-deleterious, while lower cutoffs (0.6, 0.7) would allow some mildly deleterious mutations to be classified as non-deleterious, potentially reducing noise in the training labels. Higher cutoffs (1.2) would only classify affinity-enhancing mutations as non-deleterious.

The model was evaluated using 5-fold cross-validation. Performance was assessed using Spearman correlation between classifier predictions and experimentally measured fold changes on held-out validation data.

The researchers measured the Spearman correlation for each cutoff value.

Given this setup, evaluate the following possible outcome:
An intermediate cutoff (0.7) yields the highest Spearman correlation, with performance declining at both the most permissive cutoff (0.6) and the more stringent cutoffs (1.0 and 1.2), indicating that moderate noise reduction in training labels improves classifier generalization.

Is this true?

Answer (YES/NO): NO